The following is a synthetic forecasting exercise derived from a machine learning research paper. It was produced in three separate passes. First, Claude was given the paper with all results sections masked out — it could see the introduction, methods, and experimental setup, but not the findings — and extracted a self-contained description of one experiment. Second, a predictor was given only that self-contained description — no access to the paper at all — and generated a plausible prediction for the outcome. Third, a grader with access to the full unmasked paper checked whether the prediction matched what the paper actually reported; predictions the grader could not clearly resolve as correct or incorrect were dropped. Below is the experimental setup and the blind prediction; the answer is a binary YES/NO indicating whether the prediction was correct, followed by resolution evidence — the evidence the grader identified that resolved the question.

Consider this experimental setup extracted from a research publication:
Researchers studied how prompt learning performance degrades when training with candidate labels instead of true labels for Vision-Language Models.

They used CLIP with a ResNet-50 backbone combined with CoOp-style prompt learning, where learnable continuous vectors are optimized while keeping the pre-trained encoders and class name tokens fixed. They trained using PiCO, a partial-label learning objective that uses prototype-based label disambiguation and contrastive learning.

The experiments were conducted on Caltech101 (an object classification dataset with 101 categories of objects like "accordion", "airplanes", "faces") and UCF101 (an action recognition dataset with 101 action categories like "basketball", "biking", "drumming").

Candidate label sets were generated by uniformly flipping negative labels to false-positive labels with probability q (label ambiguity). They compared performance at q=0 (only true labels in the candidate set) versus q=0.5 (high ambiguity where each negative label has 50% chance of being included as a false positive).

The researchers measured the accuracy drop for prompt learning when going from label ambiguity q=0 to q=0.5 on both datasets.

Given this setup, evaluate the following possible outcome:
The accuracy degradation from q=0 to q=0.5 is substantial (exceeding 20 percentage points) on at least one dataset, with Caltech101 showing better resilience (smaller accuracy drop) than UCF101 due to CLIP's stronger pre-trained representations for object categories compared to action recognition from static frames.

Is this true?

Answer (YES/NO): NO